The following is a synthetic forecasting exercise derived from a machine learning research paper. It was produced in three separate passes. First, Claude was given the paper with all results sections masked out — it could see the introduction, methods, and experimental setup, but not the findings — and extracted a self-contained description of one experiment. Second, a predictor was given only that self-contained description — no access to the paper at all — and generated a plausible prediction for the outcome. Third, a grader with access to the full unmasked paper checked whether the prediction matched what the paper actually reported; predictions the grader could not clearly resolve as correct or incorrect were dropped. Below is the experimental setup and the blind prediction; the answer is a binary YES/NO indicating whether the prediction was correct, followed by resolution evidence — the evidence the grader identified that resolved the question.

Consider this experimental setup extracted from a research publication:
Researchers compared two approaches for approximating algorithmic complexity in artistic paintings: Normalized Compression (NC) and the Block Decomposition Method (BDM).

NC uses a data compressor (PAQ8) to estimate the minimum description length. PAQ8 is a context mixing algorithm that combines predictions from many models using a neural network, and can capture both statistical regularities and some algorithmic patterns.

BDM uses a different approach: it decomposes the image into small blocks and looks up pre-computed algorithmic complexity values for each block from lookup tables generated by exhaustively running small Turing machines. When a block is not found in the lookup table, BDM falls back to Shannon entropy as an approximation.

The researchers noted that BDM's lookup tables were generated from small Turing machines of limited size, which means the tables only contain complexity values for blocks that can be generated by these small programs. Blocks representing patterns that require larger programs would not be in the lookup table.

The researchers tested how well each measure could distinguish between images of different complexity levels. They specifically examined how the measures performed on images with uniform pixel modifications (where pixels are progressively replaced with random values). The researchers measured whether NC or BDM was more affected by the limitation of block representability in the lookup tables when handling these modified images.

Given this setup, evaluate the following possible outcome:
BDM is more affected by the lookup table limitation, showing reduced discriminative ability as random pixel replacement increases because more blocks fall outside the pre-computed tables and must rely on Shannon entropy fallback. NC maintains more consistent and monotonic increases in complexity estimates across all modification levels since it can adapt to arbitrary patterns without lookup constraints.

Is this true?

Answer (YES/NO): NO